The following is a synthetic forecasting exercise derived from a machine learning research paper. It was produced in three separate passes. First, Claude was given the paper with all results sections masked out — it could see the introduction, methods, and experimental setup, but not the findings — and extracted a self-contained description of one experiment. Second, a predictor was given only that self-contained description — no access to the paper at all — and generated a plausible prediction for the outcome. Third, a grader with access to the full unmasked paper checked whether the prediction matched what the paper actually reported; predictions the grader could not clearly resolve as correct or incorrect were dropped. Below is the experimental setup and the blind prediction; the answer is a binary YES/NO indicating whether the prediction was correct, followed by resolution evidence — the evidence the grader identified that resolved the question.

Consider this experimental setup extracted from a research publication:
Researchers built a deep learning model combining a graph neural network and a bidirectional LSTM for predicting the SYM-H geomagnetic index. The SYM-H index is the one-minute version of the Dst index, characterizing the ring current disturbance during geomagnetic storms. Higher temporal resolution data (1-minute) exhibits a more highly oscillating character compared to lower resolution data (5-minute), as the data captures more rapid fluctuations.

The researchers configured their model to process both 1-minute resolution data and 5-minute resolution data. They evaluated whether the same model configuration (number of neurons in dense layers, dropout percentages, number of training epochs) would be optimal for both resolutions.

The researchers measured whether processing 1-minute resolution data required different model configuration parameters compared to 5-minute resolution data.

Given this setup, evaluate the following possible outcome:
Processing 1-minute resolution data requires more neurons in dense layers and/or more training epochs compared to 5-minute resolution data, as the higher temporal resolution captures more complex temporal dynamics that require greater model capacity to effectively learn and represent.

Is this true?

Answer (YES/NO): YES